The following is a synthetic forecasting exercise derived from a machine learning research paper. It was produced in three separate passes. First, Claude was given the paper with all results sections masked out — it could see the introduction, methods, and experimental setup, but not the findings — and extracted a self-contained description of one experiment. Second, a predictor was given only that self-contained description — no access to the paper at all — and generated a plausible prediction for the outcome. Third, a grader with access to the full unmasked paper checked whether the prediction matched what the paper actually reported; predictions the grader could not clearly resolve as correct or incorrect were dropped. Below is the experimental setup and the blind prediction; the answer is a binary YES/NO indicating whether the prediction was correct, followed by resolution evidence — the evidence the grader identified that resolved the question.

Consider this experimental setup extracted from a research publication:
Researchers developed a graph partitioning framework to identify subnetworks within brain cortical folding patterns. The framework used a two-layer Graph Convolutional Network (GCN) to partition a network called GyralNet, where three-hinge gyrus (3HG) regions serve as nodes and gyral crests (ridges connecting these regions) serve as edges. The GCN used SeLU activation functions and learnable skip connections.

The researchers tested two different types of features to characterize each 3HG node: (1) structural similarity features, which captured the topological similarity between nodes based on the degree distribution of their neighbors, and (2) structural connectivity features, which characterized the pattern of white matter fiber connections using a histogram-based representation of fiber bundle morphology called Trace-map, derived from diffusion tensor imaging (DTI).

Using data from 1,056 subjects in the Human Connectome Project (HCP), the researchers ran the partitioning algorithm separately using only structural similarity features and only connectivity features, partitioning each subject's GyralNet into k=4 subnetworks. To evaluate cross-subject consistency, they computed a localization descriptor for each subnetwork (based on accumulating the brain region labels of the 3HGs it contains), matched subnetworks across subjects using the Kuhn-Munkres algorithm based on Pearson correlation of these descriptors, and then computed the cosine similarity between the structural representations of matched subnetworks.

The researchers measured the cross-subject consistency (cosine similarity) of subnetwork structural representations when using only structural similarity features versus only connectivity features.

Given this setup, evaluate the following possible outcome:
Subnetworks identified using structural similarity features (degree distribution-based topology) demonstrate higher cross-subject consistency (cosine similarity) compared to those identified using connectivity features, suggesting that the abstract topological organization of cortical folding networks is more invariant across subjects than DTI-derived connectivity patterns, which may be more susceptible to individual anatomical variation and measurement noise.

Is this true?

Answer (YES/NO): NO